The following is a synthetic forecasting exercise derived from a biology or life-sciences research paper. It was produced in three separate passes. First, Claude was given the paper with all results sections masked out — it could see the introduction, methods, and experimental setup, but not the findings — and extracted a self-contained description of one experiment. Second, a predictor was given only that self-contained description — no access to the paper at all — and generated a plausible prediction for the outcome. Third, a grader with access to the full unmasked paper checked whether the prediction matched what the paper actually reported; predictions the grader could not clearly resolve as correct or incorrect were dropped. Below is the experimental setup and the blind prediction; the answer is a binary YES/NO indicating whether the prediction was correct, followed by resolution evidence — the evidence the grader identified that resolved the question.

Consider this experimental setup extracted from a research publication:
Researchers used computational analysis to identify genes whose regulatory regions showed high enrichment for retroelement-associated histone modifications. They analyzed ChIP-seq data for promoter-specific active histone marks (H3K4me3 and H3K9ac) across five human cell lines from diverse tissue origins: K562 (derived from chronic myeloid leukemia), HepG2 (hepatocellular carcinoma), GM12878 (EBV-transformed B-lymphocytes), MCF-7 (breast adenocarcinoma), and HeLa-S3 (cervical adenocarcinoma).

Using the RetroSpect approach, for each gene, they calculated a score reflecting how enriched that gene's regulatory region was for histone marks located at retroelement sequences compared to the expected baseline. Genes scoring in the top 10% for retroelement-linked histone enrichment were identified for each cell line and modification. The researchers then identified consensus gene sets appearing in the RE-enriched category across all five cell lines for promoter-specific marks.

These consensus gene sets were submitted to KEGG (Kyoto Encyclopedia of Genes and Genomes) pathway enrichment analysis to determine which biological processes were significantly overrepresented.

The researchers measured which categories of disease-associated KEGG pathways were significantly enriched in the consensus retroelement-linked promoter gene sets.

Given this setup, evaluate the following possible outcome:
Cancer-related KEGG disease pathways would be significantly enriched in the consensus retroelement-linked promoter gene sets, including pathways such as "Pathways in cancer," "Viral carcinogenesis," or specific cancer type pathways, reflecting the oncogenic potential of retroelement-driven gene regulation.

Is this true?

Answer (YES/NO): YES